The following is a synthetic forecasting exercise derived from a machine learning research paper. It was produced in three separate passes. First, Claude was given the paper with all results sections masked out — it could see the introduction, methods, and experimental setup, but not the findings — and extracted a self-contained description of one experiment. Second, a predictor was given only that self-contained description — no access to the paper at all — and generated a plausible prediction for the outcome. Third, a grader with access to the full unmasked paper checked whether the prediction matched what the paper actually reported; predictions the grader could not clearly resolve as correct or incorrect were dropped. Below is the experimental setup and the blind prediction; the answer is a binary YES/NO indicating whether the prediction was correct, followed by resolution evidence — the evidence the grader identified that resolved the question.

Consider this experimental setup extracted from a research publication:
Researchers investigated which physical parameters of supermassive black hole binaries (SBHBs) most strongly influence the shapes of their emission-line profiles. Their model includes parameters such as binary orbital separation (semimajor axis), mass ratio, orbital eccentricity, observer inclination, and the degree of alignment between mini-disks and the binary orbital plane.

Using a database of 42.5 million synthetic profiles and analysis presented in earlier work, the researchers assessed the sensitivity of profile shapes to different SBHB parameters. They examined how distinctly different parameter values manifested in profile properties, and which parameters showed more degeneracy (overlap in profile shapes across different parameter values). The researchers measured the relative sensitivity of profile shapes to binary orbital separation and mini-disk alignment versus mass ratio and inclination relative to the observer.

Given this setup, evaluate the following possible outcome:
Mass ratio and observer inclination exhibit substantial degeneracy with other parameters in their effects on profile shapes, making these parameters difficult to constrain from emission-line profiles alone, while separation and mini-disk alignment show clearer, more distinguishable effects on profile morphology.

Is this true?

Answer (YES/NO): YES